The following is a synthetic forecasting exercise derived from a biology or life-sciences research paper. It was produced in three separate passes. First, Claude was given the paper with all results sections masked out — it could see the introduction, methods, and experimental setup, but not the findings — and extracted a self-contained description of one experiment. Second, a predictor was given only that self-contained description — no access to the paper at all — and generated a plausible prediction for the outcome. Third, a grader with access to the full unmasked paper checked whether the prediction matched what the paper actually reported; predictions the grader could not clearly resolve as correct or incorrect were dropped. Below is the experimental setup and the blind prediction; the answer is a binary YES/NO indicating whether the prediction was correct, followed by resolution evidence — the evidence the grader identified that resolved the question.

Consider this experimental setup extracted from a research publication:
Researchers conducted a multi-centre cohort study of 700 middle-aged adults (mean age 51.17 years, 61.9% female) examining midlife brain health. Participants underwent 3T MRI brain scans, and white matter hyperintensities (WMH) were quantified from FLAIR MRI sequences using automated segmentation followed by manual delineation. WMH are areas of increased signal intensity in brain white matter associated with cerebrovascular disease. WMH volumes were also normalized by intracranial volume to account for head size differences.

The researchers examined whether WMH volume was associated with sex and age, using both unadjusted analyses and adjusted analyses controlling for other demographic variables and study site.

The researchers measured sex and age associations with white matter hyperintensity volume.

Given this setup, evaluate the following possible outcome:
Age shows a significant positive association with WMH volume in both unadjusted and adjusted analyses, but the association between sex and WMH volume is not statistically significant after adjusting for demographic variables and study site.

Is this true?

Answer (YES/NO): NO